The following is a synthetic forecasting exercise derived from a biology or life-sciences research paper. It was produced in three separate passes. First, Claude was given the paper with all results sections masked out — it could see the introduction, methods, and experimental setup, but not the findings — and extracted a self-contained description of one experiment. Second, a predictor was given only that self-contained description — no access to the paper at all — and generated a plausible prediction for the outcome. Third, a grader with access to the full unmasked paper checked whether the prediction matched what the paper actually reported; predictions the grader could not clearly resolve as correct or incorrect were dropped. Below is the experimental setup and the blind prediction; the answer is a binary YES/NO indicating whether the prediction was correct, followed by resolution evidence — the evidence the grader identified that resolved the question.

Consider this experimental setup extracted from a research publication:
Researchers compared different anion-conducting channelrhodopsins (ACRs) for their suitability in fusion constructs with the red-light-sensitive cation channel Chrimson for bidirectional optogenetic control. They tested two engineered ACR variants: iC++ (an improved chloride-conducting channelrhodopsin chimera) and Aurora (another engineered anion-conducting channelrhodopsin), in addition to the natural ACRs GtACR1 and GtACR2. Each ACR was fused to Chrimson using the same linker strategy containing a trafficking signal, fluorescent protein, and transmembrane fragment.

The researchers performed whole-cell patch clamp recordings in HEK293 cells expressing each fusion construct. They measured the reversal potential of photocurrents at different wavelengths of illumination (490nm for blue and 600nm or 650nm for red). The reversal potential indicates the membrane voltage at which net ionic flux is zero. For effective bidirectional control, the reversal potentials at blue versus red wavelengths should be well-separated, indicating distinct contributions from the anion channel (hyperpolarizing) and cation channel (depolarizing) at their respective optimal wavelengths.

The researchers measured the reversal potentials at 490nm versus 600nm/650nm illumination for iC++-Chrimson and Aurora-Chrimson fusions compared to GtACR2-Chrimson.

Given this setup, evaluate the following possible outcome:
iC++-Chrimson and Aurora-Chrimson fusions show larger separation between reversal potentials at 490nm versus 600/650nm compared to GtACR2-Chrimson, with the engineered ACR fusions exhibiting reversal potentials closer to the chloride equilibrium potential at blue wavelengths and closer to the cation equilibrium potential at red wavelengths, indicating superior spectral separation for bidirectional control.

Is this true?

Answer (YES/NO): NO